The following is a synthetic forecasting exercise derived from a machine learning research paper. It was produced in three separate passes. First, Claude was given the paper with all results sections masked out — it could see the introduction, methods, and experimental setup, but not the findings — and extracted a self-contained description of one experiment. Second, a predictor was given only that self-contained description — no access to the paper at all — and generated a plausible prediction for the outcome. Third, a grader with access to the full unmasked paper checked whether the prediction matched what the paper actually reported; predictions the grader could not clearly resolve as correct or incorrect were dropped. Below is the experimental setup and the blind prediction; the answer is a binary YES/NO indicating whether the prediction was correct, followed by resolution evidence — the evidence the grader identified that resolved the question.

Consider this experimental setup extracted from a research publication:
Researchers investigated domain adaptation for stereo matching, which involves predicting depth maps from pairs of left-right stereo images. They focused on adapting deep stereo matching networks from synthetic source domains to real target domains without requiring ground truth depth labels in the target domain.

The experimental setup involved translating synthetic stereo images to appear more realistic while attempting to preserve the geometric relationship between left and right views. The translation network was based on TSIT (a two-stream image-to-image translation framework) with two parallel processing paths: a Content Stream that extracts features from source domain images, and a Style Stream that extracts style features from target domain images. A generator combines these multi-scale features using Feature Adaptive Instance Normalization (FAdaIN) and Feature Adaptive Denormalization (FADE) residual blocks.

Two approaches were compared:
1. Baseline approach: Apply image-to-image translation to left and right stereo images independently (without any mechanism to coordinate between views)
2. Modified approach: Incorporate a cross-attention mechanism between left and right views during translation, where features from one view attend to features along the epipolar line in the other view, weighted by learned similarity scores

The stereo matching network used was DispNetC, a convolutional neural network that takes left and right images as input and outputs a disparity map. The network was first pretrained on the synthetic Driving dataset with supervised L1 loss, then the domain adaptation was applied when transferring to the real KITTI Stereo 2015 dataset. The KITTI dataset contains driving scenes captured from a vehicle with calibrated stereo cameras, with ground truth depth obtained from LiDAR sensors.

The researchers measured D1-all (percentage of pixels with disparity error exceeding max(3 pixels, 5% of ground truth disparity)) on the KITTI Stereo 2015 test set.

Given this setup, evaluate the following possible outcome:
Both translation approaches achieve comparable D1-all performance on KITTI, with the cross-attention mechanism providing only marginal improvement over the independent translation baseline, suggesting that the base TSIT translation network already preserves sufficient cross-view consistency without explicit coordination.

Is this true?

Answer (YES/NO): NO